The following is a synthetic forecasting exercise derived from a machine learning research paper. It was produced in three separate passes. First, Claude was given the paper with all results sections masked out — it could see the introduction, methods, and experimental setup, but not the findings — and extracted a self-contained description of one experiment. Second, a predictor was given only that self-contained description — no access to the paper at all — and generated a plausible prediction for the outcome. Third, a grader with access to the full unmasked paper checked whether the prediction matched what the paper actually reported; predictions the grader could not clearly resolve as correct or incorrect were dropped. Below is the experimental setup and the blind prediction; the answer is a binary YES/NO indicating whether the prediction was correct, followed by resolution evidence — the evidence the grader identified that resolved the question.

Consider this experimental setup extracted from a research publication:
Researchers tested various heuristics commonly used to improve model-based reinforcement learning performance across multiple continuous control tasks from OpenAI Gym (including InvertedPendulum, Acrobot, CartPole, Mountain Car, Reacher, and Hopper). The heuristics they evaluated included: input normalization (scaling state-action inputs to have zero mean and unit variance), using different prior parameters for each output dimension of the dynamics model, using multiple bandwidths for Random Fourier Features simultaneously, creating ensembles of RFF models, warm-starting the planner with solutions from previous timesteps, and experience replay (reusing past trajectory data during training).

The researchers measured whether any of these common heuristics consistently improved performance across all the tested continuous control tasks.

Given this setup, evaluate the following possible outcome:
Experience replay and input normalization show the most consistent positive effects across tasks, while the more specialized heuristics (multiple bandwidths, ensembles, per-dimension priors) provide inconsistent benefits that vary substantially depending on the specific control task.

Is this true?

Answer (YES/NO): NO